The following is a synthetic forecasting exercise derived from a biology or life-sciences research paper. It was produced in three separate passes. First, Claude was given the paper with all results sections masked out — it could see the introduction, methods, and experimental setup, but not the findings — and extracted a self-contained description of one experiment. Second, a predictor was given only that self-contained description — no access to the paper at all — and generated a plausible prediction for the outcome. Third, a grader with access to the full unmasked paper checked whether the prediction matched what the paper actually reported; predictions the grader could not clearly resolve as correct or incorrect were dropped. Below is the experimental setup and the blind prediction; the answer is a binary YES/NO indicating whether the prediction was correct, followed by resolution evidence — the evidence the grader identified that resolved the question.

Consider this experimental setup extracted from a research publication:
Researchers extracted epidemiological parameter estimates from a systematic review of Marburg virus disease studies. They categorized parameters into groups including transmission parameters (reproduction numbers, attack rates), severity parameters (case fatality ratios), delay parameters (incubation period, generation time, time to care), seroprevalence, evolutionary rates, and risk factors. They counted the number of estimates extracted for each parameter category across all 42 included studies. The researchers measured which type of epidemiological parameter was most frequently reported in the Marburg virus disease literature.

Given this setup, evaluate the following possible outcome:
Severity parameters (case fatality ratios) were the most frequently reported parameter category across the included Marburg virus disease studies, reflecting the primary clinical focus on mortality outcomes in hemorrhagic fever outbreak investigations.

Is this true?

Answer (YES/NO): NO